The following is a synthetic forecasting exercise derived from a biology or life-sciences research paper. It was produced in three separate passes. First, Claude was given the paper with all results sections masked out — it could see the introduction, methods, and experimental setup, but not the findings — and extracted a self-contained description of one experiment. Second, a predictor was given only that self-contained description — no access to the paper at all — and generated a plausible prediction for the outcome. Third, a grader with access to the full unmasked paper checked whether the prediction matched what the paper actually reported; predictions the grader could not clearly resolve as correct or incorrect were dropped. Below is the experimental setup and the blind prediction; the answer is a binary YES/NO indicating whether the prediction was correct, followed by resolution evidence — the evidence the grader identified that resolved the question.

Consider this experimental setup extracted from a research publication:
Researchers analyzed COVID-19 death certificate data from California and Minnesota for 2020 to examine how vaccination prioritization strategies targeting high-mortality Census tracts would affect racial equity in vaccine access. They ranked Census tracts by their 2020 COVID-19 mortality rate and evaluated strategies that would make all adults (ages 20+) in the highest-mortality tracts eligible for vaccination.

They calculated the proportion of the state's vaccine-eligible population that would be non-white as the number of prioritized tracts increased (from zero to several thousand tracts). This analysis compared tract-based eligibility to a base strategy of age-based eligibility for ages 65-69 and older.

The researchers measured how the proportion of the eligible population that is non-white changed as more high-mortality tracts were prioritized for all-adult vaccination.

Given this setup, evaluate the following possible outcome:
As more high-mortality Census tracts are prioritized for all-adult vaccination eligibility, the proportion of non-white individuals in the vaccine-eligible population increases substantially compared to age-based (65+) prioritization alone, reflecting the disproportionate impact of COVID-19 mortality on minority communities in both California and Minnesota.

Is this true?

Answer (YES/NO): YES